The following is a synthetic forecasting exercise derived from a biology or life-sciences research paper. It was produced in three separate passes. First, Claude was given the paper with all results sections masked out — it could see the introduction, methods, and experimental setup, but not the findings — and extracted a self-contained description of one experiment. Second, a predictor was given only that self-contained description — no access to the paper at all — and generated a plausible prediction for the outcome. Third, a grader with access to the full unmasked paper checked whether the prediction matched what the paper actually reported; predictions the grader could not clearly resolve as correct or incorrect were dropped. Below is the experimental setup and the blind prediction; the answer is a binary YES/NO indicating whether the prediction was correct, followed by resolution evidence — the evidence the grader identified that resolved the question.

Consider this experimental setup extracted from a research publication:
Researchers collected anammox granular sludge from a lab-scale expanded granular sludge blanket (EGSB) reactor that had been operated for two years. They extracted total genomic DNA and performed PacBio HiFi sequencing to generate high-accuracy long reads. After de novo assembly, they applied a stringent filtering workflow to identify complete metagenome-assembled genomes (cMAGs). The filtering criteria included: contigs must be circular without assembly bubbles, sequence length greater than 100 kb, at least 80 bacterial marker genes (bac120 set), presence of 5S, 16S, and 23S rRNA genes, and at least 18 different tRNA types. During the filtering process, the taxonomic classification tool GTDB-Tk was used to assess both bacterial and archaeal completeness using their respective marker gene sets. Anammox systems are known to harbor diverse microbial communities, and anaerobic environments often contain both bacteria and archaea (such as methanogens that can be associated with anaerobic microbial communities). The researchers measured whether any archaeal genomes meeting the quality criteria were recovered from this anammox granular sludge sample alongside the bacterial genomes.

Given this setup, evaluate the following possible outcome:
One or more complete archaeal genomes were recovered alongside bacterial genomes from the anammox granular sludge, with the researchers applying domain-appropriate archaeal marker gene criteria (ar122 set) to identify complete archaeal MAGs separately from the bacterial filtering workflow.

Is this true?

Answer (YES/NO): NO